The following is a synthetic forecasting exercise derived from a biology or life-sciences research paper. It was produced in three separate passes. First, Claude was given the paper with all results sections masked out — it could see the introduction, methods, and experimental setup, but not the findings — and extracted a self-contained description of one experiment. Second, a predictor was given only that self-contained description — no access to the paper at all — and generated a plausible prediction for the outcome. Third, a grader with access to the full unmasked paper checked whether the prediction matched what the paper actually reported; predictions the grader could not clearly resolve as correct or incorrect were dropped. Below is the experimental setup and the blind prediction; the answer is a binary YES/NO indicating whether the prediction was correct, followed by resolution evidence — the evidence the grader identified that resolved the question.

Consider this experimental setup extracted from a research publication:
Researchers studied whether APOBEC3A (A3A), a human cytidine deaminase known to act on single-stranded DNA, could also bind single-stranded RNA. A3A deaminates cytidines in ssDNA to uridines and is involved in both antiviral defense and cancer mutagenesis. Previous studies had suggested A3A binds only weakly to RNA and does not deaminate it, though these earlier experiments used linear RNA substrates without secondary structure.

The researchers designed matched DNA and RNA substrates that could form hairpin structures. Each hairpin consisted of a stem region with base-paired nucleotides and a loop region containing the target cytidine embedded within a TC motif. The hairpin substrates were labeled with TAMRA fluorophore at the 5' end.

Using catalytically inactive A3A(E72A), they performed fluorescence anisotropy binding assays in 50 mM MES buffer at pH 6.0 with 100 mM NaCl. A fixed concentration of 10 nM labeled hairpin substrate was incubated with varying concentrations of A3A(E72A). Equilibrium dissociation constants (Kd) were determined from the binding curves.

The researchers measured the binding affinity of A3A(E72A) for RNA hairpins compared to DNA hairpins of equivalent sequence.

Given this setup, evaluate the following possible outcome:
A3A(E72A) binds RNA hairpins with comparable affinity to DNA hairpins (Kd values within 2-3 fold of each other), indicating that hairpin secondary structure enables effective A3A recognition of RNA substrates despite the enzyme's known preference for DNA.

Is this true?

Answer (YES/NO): YES